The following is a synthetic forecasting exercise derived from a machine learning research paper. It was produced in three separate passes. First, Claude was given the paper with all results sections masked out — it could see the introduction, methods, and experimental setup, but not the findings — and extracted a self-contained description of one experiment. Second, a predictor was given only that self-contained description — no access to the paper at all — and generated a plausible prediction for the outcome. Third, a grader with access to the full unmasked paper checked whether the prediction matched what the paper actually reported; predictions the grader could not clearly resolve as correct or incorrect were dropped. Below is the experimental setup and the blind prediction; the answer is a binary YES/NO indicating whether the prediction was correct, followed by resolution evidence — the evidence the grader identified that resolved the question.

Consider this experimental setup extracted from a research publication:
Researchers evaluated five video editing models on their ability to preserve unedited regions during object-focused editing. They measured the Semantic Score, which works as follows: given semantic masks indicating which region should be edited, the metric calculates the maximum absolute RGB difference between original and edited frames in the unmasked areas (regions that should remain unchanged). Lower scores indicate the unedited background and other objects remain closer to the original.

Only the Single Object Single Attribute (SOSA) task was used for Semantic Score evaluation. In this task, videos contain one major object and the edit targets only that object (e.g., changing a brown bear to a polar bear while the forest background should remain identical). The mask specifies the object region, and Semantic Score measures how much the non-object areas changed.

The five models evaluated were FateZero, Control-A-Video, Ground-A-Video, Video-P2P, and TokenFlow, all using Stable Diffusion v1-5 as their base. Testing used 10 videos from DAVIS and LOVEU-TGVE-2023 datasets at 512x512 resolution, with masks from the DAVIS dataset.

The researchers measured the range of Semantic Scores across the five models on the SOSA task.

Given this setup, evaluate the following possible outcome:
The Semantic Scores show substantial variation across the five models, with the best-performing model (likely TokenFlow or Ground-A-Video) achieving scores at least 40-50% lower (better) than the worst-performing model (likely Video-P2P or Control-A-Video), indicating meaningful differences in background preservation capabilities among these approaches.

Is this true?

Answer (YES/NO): YES